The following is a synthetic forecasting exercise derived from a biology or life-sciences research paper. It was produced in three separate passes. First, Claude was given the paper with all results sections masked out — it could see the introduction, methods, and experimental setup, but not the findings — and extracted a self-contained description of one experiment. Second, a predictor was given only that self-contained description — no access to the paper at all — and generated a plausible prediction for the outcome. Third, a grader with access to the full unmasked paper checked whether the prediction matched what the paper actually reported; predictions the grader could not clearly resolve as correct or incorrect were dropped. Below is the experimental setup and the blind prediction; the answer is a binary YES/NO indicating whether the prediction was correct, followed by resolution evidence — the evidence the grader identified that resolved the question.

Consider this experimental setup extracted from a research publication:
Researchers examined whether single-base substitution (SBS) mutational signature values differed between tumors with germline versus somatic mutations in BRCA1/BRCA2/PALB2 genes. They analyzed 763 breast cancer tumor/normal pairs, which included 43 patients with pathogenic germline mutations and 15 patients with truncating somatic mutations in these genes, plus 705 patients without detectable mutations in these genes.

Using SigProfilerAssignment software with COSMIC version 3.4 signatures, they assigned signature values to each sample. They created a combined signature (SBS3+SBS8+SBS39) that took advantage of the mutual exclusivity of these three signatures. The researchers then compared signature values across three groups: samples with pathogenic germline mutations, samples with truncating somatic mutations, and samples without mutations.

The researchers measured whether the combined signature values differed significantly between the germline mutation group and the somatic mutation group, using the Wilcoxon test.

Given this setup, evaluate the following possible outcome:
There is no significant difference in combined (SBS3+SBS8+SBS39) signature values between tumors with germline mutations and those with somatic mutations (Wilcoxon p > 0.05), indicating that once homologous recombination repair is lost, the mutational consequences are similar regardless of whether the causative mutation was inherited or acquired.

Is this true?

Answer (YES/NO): YES